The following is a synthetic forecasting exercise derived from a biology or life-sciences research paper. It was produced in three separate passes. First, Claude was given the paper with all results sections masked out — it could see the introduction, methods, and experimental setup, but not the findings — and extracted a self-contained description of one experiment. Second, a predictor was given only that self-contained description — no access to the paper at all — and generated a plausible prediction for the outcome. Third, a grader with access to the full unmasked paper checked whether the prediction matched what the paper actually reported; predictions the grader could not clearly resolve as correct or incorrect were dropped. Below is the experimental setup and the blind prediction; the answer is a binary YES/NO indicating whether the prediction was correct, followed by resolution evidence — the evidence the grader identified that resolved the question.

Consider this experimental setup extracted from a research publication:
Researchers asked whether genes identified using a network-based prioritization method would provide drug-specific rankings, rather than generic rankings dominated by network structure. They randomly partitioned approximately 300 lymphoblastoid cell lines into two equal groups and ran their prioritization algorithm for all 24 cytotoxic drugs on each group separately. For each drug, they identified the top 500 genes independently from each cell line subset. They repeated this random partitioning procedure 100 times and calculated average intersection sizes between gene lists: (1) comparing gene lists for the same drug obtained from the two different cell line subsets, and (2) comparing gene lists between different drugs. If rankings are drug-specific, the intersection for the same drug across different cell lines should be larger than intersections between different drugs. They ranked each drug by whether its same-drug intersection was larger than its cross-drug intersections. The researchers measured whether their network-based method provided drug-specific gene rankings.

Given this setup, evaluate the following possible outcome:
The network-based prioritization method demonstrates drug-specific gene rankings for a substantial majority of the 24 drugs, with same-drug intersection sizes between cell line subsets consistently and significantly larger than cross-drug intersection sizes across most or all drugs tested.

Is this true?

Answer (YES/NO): NO